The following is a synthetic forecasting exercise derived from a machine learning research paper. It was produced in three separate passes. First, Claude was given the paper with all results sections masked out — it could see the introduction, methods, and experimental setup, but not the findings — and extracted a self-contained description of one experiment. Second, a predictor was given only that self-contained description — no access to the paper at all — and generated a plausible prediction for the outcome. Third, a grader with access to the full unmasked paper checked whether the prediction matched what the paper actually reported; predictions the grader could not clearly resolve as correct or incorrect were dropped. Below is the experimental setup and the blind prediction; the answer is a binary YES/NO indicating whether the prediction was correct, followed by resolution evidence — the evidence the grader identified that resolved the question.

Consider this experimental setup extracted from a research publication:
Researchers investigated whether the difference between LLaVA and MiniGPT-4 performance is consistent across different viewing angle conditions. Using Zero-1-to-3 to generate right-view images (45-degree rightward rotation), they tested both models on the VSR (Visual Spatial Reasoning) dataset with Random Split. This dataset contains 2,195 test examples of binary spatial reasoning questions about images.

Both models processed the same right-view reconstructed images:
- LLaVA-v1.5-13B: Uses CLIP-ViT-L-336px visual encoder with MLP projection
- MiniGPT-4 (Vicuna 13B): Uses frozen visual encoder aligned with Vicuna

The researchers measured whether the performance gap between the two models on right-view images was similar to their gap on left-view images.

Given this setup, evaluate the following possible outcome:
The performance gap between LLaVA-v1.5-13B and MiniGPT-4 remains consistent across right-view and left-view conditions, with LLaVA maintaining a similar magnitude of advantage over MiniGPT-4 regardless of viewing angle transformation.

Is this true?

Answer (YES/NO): NO